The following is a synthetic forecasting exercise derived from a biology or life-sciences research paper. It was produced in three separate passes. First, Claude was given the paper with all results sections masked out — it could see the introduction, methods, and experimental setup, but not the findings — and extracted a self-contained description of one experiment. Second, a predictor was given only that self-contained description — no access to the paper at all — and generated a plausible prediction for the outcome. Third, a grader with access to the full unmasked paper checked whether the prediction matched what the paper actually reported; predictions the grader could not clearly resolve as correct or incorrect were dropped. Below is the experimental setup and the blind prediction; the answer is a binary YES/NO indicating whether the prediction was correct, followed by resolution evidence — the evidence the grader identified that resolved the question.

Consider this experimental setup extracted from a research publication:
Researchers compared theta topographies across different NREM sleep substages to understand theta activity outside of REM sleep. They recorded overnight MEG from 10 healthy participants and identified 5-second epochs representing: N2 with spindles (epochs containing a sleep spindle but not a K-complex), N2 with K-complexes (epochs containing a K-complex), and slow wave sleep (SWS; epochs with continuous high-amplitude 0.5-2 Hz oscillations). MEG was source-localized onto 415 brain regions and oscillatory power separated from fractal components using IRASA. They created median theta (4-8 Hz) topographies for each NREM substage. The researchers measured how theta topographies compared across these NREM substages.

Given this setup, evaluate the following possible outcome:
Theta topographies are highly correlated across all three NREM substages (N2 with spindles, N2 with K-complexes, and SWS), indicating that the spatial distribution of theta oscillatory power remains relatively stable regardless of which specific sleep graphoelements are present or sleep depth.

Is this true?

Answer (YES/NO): YES